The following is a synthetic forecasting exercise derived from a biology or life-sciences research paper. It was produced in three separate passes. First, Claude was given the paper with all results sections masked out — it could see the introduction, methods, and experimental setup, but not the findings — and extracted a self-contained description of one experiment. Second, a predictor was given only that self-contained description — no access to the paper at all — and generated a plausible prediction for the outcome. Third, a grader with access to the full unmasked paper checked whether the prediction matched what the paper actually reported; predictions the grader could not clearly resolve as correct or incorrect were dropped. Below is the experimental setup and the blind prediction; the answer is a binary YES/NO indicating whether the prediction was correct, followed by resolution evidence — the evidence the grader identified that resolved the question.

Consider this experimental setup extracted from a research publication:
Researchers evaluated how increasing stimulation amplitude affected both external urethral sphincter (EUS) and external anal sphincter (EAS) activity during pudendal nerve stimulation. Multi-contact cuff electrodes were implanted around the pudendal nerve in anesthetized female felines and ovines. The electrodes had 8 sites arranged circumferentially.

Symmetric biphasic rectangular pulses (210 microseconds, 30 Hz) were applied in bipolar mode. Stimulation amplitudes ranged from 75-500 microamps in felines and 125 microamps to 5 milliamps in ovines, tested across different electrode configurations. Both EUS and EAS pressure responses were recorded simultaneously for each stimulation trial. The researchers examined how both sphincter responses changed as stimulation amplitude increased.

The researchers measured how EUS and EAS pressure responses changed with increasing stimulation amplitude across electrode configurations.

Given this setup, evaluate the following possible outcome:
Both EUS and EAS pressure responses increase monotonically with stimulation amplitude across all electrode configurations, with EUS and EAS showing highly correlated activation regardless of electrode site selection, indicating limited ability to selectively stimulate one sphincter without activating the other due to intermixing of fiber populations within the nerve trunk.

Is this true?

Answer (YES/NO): NO